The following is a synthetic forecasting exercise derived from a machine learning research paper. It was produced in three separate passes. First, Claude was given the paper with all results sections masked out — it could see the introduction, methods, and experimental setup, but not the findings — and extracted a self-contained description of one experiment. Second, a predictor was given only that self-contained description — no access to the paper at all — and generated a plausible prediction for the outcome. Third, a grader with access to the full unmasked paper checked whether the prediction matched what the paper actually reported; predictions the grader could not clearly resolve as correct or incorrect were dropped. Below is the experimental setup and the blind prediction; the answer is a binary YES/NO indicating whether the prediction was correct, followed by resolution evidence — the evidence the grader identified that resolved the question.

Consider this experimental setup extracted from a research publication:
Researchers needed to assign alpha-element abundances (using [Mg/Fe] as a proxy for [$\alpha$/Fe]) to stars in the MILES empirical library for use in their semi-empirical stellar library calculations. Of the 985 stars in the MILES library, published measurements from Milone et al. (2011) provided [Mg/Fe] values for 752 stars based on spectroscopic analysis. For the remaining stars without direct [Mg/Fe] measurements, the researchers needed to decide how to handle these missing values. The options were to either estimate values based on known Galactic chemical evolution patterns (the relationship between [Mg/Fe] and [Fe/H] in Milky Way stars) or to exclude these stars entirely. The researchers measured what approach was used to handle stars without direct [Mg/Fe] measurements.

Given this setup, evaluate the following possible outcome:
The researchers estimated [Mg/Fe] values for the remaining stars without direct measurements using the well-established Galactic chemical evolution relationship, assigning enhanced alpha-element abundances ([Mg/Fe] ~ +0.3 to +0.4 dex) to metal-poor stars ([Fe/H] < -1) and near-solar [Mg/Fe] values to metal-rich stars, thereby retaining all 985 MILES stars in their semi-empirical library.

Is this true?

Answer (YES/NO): NO